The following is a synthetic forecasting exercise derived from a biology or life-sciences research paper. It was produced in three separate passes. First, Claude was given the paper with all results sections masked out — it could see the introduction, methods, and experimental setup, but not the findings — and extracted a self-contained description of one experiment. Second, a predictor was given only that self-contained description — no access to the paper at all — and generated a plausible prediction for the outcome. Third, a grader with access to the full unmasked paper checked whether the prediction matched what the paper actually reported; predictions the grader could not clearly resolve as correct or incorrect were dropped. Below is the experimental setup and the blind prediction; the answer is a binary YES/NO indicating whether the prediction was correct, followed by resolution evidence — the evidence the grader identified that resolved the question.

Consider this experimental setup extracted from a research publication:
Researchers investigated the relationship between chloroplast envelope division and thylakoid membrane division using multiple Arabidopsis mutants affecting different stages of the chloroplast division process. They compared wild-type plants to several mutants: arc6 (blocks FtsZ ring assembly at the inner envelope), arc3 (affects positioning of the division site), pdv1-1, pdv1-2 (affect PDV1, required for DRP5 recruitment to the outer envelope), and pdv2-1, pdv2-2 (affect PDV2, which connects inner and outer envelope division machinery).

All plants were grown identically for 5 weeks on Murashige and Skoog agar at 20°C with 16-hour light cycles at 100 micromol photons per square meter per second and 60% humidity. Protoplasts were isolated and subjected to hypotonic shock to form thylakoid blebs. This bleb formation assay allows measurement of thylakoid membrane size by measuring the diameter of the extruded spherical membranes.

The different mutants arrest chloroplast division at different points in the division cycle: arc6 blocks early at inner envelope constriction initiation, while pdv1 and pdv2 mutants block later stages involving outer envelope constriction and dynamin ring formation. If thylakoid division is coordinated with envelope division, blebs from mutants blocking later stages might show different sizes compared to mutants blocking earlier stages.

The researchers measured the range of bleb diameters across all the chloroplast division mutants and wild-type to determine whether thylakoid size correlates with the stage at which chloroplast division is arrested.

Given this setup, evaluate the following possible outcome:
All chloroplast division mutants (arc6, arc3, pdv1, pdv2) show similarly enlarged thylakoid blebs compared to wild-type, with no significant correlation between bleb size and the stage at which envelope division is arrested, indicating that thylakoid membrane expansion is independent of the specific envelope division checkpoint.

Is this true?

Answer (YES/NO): NO